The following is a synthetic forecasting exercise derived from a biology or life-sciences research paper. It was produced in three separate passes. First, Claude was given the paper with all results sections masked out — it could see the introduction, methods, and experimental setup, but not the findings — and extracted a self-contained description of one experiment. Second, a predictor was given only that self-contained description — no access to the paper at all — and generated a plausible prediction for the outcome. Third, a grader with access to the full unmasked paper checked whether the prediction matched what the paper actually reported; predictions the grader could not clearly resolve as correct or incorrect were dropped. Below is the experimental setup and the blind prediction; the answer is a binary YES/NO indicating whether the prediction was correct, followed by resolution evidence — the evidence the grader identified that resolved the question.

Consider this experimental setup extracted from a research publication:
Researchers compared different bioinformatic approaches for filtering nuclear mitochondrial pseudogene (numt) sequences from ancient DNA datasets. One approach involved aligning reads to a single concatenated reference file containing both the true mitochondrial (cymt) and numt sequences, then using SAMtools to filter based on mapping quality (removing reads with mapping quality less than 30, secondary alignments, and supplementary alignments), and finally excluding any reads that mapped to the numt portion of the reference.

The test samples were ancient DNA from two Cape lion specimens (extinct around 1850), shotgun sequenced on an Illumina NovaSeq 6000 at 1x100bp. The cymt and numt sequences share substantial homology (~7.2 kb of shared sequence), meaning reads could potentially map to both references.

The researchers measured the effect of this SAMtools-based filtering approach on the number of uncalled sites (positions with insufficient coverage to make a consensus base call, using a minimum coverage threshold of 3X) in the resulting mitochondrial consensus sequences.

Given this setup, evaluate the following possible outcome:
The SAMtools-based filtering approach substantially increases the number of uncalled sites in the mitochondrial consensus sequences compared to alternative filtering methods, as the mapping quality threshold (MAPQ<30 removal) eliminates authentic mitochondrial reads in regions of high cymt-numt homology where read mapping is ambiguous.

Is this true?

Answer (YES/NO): NO